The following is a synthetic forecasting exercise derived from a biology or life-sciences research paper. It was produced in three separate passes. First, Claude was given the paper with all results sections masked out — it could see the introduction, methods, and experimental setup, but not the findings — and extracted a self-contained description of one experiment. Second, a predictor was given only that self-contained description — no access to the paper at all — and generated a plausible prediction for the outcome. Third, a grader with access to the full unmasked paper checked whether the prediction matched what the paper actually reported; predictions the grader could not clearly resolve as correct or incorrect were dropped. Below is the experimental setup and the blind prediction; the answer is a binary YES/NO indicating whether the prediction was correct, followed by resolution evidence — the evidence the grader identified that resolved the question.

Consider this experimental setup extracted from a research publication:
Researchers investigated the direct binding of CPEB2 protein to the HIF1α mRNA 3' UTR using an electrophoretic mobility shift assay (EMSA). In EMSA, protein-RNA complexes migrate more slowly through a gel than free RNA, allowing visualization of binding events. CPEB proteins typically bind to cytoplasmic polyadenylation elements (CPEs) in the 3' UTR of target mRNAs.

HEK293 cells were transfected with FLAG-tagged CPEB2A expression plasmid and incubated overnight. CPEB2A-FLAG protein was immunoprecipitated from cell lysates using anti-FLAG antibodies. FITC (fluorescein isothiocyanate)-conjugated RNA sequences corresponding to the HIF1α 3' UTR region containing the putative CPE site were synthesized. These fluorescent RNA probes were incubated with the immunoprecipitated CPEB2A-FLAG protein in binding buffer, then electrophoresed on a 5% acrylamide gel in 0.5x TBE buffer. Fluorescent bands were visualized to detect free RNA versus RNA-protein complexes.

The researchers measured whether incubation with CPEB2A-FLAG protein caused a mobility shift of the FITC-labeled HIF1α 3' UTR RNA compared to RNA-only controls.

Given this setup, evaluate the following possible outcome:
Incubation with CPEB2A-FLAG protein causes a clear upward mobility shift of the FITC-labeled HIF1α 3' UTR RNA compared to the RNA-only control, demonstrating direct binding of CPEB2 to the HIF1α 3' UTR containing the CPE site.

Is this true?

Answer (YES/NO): YES